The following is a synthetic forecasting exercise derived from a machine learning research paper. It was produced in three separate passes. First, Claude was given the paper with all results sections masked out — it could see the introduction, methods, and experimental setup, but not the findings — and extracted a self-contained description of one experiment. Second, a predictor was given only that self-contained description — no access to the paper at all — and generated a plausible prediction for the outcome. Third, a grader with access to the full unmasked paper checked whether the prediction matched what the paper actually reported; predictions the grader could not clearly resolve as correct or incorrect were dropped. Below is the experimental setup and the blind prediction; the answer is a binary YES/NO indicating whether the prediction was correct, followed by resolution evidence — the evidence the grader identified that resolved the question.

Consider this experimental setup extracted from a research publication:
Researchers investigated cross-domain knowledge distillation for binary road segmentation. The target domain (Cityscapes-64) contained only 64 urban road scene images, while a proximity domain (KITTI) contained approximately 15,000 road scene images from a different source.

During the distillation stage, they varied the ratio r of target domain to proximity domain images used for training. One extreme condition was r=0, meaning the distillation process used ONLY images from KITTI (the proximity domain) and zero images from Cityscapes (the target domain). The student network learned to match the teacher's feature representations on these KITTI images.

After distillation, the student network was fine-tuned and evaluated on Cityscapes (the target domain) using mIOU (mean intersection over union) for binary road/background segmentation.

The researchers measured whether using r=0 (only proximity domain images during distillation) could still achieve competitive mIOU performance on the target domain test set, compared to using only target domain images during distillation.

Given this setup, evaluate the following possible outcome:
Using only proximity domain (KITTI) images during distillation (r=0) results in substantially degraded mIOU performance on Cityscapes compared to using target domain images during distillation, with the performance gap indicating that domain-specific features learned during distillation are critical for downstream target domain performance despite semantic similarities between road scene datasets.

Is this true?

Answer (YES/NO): NO